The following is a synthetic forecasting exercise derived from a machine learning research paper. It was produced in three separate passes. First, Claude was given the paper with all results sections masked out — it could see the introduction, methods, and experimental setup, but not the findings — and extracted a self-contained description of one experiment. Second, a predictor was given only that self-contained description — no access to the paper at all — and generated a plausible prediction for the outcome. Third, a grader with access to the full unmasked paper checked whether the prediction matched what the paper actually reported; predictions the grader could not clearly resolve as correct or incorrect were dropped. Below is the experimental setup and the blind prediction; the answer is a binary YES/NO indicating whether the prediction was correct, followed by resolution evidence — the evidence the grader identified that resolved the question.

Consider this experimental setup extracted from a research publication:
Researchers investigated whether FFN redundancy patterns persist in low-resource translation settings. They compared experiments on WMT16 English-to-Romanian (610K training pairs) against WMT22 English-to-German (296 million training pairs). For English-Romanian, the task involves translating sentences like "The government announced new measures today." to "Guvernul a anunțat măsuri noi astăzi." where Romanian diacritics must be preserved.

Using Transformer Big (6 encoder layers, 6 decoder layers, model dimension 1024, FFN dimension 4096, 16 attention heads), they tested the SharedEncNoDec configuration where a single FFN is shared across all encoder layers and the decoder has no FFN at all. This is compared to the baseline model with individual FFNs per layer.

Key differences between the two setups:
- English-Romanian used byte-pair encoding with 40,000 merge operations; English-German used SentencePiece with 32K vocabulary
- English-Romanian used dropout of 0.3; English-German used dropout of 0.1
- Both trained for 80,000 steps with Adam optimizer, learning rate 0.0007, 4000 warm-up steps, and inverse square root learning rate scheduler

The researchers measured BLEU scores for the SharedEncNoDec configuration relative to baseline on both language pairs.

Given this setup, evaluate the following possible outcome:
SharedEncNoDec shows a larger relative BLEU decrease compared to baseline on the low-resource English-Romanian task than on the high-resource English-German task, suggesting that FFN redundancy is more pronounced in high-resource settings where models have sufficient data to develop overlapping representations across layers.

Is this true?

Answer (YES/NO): YES